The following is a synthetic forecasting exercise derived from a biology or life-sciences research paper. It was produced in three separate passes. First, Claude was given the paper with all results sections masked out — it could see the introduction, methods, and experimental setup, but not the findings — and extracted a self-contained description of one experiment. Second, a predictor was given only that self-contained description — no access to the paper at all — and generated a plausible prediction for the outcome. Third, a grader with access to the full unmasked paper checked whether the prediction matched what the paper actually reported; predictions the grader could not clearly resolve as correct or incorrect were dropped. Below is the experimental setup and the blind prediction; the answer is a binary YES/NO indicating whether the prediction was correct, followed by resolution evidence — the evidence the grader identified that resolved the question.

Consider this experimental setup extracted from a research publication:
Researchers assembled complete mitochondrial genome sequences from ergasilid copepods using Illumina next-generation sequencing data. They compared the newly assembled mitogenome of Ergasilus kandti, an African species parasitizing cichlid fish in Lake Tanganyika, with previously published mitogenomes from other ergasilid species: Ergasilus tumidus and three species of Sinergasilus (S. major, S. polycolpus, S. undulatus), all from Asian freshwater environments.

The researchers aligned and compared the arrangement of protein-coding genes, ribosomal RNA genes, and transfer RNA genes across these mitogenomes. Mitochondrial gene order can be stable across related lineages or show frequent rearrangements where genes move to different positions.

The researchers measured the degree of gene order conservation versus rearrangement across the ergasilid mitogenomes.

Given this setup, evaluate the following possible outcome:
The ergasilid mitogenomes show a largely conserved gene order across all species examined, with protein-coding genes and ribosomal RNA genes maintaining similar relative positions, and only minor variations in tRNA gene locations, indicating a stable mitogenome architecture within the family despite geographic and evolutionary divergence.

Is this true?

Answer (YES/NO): NO